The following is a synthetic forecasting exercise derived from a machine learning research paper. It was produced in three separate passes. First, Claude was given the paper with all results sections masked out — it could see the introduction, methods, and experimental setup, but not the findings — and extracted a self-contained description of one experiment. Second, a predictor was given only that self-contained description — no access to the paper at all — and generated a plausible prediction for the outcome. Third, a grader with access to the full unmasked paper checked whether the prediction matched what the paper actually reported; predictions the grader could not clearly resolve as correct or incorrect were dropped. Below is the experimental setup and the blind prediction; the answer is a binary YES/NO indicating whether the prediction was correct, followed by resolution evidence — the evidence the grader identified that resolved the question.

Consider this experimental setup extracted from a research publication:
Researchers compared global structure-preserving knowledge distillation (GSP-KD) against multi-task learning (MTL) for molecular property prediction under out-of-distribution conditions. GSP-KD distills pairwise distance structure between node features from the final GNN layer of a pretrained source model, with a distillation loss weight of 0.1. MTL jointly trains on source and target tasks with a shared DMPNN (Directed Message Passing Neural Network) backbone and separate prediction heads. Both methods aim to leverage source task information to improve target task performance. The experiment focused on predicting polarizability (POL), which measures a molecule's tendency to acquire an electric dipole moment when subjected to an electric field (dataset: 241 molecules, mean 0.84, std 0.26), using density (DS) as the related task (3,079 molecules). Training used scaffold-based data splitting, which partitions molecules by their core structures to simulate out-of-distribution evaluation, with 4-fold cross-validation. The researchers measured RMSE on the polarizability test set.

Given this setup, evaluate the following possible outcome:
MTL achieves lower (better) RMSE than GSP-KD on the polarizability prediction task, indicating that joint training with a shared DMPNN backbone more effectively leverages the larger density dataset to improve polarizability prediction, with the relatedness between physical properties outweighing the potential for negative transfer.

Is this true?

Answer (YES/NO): NO